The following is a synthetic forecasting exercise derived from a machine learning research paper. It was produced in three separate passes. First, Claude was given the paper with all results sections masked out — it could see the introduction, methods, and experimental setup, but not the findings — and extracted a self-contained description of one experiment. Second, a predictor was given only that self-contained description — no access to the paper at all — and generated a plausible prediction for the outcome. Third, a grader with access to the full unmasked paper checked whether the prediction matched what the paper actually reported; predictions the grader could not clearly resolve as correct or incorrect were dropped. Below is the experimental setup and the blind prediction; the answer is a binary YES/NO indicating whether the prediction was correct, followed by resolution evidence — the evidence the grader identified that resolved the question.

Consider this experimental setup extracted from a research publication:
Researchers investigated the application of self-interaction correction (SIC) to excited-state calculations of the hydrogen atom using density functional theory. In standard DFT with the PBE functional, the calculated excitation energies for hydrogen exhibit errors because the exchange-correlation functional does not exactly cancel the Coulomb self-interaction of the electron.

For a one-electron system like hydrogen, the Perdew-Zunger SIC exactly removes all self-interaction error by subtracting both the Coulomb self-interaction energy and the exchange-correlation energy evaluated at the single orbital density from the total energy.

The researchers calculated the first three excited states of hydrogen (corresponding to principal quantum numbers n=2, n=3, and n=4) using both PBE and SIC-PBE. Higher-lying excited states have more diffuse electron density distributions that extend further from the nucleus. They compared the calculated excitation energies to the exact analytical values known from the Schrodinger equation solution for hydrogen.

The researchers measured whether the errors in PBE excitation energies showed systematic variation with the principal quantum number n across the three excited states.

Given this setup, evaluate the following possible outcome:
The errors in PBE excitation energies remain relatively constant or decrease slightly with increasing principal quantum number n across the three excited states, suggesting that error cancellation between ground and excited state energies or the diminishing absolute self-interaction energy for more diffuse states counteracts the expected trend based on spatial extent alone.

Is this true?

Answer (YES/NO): YES